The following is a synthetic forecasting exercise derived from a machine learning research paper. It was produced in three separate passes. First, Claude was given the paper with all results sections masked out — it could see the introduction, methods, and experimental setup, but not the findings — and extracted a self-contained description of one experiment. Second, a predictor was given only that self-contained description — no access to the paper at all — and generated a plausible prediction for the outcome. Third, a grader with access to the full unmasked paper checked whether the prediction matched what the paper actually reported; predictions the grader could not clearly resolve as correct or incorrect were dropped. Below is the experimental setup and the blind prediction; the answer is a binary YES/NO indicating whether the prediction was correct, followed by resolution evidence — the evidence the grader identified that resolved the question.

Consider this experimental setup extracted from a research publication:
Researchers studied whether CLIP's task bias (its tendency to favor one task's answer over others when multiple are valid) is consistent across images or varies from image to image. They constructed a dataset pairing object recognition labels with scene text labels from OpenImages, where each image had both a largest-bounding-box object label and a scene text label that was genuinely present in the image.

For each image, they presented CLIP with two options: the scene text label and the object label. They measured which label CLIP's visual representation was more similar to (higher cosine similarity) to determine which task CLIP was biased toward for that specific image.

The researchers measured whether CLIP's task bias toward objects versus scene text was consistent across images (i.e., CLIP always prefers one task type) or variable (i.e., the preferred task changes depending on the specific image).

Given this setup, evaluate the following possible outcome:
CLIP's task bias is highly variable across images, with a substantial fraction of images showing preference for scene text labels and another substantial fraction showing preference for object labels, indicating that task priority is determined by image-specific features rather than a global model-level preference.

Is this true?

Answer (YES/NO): YES